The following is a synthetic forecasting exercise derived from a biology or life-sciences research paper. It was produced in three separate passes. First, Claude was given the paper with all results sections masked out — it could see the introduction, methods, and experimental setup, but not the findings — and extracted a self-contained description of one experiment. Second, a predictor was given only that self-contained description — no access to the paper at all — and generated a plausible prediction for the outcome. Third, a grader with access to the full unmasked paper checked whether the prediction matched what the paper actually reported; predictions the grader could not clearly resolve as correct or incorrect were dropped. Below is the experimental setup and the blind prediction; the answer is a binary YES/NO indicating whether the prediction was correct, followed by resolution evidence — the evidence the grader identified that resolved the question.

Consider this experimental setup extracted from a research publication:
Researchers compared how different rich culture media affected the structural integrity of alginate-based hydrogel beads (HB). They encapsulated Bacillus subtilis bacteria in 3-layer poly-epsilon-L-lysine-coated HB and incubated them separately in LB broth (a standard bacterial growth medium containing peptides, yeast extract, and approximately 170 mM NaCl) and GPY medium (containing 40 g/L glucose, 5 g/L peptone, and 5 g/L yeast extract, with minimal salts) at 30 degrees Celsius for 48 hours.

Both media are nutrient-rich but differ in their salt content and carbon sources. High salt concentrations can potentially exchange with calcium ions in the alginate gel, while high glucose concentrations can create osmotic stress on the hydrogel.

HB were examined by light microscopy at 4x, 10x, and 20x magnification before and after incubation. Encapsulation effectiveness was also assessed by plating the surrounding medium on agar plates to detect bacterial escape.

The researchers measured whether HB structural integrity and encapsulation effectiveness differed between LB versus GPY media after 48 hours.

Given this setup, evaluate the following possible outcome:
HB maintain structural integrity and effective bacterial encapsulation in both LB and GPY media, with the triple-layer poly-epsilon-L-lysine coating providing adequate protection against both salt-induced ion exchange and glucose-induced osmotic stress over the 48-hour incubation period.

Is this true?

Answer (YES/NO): YES